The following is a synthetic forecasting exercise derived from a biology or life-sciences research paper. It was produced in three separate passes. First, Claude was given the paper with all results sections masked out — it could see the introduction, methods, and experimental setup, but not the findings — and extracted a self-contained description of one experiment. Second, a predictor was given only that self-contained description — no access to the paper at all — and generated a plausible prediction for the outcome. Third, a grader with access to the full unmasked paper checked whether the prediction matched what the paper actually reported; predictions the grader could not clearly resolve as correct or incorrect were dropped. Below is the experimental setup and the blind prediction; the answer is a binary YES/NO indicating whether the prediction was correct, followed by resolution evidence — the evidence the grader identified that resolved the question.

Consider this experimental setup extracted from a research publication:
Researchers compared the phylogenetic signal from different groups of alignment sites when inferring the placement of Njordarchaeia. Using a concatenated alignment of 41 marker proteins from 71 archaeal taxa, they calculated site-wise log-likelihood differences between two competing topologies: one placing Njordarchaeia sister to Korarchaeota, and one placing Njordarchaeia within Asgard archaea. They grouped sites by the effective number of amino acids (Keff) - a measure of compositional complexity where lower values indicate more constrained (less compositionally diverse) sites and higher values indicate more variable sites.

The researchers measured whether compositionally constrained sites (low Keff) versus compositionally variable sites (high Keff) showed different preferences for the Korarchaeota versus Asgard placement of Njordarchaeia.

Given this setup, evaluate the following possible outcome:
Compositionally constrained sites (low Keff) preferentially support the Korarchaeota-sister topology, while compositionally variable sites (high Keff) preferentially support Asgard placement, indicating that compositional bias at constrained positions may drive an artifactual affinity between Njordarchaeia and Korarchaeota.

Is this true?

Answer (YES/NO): YES